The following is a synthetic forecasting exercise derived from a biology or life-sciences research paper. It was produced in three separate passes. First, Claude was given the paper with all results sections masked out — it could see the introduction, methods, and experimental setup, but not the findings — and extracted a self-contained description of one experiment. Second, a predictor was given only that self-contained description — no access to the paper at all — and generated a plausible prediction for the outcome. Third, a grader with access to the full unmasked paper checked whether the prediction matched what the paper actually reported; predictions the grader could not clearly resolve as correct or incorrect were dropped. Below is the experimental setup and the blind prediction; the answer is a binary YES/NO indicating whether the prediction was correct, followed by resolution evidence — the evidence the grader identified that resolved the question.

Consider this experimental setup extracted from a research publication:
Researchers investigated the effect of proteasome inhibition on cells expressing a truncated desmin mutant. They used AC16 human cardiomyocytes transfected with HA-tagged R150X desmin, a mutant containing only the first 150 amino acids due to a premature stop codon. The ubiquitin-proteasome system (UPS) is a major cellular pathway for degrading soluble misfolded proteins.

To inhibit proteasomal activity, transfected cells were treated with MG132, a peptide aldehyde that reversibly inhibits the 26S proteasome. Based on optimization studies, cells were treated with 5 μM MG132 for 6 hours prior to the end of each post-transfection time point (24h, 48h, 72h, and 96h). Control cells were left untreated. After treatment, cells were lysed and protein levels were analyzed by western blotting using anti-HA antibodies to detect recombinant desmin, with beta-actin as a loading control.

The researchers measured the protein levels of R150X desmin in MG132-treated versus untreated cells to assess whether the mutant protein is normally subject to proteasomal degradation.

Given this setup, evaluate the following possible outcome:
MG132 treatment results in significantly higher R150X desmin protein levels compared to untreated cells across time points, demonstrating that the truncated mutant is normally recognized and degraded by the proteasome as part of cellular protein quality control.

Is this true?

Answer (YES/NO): NO